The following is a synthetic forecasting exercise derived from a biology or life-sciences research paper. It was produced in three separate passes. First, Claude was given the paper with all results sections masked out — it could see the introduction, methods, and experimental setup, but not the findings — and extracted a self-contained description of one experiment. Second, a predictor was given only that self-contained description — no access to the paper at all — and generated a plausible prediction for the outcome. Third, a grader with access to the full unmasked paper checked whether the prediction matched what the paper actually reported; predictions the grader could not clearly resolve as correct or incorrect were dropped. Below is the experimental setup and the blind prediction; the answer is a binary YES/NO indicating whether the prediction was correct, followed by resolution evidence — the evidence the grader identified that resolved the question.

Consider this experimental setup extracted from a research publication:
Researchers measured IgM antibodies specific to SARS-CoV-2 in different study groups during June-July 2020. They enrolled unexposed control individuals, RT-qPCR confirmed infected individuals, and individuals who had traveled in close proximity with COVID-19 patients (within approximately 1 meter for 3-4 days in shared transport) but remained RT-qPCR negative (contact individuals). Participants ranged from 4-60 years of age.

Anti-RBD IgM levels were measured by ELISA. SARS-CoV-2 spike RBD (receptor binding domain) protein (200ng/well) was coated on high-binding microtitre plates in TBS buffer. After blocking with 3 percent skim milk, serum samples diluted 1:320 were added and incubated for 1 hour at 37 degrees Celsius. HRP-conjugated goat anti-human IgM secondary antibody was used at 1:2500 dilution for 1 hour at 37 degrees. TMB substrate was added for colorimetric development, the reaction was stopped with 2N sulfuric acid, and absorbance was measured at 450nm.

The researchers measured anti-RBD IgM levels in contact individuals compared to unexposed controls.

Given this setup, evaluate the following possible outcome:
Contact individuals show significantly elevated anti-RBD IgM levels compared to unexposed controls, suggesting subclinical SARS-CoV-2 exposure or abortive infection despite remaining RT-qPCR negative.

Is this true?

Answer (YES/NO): YES